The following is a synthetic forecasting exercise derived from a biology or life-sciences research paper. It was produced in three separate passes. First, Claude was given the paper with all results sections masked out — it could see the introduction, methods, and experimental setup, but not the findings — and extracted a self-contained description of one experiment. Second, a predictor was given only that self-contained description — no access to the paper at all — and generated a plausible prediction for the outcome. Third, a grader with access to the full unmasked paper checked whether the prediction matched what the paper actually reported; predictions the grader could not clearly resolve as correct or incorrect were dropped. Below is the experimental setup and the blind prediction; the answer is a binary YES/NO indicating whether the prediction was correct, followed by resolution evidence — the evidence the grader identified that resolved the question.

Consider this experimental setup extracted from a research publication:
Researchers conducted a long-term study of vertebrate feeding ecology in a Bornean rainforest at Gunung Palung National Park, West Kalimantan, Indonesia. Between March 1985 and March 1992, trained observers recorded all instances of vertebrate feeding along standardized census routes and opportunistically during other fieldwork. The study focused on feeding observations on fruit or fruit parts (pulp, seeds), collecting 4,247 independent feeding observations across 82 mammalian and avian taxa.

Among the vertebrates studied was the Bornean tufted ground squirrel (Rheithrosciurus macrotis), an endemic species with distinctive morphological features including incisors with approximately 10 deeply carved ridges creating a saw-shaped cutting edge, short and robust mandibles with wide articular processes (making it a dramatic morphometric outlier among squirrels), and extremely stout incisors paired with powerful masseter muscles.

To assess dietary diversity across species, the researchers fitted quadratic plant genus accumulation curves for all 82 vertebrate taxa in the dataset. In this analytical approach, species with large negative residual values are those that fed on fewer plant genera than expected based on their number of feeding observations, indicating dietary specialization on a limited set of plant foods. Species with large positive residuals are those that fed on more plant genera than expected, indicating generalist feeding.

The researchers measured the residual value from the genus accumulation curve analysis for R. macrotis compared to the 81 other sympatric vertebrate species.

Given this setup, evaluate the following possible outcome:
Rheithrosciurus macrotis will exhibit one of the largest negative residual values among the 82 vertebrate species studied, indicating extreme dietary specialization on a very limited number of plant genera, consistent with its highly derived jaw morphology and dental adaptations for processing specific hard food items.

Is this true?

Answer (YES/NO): YES